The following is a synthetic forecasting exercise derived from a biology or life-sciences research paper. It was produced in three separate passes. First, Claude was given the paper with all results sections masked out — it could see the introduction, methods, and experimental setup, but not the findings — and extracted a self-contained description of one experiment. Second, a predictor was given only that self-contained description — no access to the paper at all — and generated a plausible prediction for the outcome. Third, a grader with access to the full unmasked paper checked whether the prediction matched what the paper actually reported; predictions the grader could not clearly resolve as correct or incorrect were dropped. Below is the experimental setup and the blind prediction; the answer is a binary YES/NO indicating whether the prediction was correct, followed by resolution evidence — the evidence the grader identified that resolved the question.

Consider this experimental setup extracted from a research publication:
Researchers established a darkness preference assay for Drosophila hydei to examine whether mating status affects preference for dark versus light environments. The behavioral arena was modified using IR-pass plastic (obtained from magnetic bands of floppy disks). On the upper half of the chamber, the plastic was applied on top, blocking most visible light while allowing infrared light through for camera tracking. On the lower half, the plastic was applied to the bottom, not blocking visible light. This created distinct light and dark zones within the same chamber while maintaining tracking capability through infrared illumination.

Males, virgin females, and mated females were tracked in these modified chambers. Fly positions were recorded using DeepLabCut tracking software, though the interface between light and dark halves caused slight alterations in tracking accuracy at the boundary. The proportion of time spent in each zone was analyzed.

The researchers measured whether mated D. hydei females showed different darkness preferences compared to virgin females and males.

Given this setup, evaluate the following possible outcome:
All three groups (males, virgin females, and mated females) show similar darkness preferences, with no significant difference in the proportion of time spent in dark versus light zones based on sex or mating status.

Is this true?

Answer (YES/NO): NO